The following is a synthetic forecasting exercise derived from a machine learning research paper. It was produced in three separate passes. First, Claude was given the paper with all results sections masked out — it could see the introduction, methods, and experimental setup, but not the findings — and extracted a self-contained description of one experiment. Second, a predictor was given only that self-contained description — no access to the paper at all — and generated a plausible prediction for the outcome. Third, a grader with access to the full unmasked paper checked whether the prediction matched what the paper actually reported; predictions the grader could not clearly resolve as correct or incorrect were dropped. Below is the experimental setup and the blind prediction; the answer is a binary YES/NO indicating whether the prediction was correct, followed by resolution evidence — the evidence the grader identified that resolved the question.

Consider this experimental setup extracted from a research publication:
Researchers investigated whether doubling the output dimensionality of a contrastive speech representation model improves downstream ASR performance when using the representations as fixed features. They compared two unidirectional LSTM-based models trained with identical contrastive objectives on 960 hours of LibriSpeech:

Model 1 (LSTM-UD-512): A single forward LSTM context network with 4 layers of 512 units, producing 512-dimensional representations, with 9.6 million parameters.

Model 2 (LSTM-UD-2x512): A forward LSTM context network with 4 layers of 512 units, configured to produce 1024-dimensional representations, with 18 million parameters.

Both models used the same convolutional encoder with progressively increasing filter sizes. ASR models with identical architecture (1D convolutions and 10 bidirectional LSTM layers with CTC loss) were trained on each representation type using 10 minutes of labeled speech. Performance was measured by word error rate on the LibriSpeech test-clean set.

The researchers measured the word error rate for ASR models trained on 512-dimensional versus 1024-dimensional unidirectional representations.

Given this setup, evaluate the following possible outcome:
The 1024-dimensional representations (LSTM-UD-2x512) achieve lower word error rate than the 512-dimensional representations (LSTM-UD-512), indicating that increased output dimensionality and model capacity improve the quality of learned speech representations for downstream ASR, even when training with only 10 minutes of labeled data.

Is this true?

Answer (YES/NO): YES